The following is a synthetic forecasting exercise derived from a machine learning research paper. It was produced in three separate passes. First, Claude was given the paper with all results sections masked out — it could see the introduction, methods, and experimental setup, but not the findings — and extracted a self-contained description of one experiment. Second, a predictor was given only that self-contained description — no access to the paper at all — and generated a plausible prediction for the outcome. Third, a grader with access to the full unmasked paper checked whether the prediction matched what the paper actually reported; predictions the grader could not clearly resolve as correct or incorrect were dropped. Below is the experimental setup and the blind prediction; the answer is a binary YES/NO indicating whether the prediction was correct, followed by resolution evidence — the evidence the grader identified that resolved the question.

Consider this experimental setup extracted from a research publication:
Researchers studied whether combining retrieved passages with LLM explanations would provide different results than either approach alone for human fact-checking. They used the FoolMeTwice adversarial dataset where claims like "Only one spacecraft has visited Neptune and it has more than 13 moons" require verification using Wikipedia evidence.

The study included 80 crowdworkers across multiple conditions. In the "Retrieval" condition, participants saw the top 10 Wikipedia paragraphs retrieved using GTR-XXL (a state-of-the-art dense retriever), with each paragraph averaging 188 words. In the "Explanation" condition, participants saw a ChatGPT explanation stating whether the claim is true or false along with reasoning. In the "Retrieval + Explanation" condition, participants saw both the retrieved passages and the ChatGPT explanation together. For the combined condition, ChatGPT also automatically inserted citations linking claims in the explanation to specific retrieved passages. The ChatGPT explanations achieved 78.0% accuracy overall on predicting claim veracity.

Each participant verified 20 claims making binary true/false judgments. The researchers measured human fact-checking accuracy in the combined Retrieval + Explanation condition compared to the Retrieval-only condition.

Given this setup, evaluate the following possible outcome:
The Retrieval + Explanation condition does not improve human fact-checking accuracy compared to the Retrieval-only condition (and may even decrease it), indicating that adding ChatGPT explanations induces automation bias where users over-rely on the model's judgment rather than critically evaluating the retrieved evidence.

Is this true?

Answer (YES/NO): NO